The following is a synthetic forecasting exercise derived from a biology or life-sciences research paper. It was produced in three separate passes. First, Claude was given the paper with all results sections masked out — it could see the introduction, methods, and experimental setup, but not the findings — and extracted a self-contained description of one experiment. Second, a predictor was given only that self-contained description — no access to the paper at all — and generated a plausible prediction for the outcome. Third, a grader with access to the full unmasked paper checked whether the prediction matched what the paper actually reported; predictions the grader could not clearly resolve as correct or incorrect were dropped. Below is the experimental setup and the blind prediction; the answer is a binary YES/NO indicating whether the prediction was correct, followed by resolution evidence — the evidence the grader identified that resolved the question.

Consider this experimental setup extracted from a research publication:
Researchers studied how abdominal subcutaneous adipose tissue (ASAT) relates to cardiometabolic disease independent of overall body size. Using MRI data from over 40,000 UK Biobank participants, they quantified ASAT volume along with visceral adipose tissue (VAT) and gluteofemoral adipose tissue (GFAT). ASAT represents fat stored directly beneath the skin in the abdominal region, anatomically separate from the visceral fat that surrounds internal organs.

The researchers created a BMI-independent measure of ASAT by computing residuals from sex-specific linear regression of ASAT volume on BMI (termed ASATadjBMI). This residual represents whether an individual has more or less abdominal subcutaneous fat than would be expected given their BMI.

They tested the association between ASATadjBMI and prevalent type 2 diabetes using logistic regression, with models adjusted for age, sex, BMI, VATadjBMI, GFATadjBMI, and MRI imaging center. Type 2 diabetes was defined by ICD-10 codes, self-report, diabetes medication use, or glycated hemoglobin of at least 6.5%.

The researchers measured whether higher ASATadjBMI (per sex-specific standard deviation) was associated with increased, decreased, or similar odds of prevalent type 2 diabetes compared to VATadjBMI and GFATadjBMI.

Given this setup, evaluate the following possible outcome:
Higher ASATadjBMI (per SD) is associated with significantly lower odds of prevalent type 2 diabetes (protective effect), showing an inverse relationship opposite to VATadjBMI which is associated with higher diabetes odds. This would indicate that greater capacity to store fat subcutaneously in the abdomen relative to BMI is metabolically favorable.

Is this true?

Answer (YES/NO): NO